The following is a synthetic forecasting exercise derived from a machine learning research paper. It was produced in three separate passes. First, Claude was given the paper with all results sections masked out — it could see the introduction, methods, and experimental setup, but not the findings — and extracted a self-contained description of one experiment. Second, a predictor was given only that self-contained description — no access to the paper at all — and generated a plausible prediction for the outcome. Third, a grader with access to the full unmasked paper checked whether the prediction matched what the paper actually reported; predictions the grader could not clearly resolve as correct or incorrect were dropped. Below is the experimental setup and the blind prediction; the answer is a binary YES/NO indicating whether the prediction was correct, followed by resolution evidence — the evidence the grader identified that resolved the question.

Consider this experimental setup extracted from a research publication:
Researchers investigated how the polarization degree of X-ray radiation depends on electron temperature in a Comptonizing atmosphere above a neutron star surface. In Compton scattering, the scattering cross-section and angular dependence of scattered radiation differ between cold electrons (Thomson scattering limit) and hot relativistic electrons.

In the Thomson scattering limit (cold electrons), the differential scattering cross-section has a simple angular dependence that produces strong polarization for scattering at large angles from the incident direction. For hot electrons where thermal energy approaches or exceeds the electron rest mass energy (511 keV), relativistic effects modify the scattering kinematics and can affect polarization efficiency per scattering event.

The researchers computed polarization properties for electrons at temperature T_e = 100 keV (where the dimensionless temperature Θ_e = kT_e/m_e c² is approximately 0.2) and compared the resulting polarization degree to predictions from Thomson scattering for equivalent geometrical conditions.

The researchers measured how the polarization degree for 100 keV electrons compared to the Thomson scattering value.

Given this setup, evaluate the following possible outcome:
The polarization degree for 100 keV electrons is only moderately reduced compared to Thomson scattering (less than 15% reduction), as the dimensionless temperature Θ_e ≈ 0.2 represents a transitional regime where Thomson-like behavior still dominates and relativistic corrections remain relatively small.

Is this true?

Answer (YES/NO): NO